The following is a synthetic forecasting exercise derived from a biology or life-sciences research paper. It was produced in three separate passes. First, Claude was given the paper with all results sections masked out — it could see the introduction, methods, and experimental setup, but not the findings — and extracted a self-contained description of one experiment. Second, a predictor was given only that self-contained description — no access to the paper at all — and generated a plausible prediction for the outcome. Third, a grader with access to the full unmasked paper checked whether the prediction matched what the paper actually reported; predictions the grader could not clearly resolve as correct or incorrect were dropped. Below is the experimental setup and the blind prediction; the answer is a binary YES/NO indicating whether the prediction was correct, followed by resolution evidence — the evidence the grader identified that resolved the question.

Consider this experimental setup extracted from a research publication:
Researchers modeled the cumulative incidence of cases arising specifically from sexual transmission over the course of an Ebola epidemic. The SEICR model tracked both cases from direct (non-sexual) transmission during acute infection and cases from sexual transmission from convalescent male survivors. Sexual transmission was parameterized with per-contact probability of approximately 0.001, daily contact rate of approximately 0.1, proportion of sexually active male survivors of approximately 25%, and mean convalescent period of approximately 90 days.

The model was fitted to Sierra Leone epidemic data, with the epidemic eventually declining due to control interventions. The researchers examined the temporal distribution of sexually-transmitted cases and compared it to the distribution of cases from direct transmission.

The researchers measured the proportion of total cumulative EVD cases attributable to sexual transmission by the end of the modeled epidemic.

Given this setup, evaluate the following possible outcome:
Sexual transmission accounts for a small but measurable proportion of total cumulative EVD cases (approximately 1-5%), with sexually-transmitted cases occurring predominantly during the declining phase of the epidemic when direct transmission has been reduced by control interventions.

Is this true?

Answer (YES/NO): NO